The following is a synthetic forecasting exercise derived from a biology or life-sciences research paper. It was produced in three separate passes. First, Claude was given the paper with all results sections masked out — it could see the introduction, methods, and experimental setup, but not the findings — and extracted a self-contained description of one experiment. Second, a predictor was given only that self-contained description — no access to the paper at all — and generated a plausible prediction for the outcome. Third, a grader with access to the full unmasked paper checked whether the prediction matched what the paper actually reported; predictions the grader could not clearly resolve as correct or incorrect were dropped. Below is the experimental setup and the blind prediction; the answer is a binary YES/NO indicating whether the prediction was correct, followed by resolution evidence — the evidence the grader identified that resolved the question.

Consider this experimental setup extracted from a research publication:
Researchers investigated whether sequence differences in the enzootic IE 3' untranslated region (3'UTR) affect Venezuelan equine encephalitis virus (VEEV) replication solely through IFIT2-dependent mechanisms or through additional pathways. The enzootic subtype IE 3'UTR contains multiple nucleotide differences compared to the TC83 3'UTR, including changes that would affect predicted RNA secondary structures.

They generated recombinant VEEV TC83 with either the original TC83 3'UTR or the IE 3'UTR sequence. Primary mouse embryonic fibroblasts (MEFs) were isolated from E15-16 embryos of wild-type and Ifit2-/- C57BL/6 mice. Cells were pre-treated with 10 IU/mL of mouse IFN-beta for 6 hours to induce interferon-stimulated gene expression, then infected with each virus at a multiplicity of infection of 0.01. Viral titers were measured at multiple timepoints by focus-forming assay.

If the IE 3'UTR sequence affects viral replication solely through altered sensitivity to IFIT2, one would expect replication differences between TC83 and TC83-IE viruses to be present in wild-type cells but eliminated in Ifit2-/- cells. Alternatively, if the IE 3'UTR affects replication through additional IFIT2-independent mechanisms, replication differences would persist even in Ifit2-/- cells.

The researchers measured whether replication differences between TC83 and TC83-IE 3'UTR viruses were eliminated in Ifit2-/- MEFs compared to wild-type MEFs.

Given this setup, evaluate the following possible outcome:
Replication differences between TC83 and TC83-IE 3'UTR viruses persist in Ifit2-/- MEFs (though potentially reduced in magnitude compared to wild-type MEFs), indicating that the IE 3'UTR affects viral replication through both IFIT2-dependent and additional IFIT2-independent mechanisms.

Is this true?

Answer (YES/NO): NO